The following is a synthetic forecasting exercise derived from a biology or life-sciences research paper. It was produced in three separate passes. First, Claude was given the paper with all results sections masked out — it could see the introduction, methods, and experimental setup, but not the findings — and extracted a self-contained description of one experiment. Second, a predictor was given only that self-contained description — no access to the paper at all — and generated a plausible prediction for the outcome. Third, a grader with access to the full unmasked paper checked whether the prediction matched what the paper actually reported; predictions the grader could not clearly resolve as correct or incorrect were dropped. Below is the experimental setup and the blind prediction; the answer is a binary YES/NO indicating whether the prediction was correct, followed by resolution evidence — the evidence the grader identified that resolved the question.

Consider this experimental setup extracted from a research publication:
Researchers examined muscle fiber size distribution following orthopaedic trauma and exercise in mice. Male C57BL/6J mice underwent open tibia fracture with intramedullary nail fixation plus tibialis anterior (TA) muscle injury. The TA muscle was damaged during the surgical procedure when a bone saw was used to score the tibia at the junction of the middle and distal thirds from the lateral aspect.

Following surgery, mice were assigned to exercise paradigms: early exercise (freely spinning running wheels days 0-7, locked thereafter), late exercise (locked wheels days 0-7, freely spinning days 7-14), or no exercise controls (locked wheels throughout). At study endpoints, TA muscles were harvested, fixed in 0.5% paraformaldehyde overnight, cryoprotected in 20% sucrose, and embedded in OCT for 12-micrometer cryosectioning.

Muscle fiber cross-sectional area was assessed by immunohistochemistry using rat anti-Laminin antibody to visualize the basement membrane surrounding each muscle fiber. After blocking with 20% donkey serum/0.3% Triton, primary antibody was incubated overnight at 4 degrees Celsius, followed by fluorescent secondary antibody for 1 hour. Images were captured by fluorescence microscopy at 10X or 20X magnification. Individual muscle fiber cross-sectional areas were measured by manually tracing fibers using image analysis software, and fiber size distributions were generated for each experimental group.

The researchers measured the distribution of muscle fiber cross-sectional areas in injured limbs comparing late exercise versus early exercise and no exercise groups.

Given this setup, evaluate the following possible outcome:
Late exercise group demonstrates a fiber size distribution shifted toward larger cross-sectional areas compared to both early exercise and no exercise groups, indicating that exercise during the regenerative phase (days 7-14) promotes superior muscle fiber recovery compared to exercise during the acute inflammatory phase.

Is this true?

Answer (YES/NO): YES